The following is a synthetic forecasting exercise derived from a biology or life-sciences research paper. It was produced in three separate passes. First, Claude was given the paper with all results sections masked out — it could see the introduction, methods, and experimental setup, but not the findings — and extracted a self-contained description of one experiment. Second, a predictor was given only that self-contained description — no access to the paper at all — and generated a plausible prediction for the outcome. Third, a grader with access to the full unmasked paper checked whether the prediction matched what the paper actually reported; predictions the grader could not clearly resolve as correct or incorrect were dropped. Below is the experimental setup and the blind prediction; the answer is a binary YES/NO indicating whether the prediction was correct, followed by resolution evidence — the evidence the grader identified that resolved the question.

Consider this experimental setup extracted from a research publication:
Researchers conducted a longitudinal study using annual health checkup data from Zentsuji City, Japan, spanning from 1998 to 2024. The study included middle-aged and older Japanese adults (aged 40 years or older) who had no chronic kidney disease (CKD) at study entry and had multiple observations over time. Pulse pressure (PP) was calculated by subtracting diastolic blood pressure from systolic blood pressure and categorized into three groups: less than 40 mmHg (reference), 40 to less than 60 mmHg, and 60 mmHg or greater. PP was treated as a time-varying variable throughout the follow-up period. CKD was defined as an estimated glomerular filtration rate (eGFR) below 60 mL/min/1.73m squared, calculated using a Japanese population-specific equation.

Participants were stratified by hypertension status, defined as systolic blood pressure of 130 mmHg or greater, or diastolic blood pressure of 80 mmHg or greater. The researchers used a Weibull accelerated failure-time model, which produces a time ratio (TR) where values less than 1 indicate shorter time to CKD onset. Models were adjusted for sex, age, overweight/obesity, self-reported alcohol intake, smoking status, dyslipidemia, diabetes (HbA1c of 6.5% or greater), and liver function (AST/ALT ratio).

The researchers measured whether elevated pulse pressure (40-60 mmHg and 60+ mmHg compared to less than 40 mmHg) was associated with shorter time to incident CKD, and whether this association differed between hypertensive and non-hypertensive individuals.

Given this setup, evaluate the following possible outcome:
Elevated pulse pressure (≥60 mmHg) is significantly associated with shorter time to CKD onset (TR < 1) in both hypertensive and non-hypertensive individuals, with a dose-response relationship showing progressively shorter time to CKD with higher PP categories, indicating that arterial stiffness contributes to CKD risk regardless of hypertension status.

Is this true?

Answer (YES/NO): NO